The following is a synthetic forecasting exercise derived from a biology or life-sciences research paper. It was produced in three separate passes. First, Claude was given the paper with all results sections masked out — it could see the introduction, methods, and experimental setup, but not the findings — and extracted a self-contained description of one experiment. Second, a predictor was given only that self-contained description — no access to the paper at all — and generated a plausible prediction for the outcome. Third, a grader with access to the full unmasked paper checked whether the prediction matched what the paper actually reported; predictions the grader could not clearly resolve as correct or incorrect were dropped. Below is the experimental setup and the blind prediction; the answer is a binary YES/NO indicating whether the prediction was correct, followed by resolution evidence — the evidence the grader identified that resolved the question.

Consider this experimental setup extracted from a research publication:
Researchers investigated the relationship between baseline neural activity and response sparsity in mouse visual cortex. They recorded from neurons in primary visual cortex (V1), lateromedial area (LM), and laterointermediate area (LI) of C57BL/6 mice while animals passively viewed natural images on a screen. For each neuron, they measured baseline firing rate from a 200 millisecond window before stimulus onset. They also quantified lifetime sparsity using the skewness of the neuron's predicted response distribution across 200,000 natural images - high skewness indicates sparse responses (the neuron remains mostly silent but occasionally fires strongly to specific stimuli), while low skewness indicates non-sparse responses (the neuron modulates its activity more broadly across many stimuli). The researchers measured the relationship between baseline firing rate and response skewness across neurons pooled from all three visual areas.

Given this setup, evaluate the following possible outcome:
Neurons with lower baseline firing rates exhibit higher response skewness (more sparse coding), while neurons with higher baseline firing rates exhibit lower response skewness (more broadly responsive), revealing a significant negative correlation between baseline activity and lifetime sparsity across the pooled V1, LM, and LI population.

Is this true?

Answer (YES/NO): YES